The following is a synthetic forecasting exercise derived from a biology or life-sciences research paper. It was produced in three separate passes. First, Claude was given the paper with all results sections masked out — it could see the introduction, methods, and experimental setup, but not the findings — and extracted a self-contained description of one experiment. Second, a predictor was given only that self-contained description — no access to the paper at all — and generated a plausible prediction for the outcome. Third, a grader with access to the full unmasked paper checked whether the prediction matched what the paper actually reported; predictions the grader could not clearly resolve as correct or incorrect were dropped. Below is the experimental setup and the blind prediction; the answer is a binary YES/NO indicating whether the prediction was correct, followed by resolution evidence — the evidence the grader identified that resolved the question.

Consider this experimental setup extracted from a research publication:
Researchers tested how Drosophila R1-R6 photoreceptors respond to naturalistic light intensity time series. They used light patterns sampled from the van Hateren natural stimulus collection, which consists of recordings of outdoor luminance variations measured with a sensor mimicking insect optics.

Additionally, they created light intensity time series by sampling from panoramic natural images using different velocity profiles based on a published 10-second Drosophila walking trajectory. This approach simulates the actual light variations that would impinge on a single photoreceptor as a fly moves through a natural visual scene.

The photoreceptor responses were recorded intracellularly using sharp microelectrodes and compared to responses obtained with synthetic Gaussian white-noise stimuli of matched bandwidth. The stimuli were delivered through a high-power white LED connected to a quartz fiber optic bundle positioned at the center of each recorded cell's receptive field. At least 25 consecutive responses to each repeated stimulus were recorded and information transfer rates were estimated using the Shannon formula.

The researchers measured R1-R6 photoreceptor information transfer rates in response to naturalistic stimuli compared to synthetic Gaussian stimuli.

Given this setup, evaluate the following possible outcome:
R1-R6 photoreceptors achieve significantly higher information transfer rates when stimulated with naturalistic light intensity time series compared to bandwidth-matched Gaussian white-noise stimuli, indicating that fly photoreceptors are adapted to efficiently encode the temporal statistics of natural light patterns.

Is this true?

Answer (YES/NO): YES